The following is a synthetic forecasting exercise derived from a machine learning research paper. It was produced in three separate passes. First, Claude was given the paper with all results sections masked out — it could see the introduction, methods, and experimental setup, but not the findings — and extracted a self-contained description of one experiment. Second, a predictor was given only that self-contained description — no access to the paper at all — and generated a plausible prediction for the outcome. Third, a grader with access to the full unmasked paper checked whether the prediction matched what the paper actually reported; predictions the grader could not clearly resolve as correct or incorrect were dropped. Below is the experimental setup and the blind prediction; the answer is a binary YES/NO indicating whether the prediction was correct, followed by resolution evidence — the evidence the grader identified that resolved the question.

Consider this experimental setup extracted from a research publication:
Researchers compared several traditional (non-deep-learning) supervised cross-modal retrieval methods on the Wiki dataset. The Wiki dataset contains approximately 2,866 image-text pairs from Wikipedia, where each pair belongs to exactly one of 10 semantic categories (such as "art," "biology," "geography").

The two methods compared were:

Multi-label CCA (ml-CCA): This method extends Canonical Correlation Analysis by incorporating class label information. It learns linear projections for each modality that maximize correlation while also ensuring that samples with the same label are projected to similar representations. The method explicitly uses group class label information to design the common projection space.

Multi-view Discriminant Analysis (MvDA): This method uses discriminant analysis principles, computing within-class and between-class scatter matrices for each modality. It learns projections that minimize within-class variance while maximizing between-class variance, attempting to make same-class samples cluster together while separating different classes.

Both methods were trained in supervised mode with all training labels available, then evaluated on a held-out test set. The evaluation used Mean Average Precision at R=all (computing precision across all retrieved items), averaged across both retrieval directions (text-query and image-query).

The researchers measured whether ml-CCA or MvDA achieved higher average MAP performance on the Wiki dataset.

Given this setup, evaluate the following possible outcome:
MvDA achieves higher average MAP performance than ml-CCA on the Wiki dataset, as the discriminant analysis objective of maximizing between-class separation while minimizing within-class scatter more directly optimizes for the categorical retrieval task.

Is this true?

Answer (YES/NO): NO